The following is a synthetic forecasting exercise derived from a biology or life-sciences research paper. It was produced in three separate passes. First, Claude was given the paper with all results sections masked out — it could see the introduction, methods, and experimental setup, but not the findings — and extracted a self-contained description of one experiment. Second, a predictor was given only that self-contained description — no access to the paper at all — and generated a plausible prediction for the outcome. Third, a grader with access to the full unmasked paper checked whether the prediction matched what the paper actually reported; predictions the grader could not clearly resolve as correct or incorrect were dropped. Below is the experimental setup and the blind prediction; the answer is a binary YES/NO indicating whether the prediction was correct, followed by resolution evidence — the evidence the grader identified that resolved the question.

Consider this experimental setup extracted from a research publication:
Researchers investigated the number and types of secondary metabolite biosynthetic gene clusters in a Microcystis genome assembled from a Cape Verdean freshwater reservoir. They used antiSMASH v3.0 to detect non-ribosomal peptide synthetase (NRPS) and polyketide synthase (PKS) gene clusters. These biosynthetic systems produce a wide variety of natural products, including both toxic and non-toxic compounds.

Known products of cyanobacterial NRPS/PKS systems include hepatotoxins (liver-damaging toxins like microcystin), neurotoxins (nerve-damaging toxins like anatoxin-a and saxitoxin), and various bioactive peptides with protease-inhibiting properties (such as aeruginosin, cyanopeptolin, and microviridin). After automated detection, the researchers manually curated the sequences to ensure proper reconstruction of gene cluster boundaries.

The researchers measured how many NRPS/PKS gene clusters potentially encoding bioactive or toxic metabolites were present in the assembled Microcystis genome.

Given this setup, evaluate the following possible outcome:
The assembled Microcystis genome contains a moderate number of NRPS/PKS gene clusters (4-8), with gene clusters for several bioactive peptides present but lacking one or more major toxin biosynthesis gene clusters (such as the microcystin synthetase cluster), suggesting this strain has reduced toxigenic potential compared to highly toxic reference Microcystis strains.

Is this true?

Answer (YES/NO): YES